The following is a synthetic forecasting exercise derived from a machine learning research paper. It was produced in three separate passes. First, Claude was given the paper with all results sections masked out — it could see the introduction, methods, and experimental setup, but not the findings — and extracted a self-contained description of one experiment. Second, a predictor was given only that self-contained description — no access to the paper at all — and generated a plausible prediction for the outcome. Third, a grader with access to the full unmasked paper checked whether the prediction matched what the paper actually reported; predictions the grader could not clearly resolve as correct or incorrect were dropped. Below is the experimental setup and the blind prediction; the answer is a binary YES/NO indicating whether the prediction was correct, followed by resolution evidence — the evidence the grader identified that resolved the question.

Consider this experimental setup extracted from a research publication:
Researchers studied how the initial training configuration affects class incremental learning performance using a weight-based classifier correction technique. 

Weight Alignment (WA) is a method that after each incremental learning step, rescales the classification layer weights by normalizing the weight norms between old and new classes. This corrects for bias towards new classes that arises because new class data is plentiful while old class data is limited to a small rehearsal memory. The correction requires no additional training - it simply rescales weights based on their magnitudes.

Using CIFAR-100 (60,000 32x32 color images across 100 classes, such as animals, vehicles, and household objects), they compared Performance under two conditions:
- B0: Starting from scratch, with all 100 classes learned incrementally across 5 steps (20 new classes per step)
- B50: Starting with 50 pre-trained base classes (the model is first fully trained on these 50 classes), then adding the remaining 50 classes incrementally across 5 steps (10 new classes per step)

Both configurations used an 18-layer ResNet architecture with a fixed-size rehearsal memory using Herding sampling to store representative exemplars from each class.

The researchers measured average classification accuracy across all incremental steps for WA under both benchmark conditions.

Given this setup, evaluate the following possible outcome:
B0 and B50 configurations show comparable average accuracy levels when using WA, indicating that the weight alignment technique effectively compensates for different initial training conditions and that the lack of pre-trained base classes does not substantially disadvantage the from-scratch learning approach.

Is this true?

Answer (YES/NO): NO